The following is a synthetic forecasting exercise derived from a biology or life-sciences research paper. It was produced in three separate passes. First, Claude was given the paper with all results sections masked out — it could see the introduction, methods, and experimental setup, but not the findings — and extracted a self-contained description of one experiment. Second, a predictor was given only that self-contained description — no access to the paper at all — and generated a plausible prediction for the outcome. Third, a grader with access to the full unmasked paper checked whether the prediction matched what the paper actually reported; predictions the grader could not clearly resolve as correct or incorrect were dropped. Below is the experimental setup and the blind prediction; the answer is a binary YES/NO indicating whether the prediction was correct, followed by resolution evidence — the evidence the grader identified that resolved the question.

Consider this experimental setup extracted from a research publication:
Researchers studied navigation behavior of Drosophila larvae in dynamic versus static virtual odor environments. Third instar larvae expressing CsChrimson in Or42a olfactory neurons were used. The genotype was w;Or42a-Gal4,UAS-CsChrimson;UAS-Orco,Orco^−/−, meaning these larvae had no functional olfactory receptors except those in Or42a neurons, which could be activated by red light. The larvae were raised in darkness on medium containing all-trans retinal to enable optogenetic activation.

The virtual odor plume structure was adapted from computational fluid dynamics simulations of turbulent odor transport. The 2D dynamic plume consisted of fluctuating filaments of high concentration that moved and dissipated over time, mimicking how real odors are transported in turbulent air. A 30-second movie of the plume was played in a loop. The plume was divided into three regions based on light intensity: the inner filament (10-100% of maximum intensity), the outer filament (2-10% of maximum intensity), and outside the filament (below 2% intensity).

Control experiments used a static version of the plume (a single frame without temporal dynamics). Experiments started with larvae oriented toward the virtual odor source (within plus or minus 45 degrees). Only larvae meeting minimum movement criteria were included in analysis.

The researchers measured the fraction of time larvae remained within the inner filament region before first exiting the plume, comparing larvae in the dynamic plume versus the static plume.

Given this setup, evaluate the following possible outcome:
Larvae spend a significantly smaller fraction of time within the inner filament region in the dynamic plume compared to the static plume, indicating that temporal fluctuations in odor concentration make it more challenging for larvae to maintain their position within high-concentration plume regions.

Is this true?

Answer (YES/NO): YES